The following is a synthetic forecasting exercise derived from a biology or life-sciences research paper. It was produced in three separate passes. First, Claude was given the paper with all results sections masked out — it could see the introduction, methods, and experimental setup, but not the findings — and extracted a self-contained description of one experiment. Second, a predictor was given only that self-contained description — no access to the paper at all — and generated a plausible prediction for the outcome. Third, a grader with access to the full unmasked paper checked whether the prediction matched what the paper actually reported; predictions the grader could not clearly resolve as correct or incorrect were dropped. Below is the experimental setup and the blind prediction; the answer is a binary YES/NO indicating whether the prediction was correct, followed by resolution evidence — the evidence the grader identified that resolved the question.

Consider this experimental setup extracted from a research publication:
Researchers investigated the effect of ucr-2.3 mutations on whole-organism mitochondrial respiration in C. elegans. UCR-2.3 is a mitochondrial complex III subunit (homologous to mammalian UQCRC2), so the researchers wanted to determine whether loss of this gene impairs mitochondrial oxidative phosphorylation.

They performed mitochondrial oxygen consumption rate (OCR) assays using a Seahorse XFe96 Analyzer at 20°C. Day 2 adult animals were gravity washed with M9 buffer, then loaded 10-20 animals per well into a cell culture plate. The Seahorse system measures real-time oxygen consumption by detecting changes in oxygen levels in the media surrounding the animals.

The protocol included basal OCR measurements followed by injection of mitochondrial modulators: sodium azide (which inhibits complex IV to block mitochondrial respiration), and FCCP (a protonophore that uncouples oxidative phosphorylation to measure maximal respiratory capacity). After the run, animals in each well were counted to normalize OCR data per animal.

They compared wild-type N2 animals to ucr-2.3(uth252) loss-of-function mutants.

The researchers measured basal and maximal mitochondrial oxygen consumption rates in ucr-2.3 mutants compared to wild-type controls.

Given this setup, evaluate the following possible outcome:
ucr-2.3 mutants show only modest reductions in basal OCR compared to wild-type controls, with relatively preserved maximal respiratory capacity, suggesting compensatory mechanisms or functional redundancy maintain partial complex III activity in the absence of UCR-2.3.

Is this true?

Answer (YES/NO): NO